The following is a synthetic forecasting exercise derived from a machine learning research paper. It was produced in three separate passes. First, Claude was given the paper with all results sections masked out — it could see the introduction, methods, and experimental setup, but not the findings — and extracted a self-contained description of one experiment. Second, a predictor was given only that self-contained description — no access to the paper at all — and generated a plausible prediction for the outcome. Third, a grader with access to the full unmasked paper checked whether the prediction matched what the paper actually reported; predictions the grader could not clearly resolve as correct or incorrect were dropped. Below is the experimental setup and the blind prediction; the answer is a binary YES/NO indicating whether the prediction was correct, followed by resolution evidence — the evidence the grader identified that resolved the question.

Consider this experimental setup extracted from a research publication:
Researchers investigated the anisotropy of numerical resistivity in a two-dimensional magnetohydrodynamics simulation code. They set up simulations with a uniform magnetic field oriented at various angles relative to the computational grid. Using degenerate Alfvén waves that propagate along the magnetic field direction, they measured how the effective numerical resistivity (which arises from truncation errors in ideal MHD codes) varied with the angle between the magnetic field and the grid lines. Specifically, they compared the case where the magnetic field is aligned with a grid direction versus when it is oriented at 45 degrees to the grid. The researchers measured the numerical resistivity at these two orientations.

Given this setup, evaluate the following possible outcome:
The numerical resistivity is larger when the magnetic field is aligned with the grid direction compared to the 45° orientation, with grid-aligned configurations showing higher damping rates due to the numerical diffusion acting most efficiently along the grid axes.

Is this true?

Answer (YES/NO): YES